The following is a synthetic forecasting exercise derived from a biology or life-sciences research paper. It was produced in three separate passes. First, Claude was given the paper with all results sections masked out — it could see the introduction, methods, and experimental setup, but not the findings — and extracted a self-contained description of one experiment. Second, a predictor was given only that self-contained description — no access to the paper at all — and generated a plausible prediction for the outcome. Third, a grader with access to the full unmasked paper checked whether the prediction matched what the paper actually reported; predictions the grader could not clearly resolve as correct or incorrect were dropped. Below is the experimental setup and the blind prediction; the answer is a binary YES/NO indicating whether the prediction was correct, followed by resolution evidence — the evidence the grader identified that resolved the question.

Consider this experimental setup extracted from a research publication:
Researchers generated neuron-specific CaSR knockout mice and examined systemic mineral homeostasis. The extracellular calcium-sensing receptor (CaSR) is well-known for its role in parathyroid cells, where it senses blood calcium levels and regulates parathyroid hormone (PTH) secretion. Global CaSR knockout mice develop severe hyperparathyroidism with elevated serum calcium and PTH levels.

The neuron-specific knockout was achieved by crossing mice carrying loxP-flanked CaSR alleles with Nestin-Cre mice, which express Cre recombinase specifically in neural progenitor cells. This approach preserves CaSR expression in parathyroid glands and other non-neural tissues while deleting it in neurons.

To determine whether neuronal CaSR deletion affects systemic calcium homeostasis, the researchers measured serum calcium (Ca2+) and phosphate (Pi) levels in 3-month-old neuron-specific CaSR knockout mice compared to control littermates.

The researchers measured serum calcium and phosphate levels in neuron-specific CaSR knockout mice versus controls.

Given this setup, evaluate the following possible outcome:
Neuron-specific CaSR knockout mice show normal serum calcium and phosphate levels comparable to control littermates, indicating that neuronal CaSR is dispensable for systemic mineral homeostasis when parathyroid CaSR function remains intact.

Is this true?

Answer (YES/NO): YES